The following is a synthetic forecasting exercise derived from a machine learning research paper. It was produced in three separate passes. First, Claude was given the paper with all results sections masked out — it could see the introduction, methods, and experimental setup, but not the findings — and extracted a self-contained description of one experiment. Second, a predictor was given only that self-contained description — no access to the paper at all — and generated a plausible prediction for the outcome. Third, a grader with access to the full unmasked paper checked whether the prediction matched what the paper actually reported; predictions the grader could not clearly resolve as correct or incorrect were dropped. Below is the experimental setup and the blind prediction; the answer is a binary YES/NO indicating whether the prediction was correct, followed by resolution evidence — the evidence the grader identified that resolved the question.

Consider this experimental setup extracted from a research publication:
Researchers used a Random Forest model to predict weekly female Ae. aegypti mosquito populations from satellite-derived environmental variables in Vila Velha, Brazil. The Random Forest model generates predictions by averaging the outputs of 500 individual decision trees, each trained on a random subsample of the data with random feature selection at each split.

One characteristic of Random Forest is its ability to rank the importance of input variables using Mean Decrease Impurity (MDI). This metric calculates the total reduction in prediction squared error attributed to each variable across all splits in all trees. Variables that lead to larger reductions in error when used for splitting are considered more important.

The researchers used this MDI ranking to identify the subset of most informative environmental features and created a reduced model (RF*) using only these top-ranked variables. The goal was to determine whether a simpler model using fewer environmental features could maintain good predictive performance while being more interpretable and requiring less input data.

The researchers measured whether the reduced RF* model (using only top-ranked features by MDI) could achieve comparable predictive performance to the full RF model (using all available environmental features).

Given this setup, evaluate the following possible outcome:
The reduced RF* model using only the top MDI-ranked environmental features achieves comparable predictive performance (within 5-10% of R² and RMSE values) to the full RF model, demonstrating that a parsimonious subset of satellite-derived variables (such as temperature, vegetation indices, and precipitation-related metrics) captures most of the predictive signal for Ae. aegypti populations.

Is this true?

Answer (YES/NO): YES